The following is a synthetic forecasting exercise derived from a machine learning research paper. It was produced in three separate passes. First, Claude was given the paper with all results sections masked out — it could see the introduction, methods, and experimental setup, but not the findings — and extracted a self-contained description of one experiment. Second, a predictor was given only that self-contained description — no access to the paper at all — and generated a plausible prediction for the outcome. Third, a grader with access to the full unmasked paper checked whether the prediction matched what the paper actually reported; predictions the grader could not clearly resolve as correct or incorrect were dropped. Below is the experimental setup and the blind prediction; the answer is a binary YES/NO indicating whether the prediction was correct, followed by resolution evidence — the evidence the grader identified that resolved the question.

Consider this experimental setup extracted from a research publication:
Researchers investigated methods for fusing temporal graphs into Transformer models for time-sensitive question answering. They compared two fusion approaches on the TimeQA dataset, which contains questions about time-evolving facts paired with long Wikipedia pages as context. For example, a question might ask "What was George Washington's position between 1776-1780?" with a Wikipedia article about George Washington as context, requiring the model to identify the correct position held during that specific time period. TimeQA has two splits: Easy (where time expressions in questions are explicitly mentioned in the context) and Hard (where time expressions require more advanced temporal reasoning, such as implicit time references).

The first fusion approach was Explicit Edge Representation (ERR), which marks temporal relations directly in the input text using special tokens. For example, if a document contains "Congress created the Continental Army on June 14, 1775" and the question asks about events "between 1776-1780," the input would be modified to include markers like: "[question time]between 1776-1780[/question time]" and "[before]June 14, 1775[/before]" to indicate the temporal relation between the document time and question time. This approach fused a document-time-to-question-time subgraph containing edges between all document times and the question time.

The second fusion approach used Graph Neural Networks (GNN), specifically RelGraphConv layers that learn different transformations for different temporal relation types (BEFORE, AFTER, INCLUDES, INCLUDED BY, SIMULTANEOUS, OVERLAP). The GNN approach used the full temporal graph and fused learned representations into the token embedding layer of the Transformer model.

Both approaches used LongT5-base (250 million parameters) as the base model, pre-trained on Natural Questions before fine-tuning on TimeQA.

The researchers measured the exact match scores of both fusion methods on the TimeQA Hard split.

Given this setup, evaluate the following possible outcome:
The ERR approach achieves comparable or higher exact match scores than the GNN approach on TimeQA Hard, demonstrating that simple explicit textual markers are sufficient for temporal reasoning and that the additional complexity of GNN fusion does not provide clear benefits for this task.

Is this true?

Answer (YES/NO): YES